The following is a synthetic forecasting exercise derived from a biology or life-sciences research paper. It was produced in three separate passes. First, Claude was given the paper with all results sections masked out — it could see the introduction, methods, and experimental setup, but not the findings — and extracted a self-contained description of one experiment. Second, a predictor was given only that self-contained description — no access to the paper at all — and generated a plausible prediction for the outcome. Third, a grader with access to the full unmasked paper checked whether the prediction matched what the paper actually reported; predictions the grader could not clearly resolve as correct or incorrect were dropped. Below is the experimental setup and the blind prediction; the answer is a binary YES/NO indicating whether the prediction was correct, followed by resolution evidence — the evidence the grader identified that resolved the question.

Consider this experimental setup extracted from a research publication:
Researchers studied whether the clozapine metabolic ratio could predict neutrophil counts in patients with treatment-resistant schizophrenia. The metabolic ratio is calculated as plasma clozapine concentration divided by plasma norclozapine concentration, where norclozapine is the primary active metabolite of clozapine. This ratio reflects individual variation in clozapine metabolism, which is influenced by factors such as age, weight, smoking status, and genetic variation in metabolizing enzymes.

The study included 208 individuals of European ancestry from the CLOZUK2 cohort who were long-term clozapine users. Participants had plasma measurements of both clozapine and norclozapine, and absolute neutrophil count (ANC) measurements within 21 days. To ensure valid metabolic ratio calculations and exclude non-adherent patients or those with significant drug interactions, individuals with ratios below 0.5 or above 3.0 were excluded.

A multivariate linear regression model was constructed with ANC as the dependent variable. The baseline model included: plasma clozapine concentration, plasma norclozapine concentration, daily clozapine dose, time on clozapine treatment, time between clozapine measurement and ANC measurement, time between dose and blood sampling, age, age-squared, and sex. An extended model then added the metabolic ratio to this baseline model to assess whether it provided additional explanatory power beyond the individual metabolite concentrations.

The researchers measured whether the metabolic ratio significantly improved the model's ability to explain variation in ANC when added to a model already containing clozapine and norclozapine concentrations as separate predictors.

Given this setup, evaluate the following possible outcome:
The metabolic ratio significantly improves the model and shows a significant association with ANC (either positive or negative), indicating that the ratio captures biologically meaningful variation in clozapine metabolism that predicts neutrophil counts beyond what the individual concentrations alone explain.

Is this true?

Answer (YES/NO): YES